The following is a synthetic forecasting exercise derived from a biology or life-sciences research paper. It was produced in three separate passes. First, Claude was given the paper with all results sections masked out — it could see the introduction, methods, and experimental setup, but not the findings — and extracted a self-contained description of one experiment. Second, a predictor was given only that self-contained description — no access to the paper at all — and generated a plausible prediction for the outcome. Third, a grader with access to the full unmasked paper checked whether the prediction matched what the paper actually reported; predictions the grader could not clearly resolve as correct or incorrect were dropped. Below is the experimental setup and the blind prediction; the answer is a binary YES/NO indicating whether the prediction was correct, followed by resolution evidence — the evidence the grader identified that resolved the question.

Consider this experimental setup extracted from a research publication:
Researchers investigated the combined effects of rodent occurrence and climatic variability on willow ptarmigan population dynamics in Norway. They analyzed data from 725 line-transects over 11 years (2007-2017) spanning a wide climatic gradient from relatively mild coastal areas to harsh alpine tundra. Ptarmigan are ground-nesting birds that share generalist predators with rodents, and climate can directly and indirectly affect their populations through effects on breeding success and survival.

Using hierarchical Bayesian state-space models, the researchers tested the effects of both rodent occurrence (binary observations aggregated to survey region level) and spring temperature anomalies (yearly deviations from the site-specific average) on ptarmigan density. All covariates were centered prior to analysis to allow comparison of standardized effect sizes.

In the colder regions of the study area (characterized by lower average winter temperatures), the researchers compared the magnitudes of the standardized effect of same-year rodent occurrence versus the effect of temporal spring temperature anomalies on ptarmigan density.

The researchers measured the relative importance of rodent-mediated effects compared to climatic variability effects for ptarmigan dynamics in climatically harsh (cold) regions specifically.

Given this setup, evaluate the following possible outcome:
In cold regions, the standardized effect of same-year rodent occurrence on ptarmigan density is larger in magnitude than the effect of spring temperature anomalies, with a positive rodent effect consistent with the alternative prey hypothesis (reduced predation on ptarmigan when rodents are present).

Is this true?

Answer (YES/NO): NO